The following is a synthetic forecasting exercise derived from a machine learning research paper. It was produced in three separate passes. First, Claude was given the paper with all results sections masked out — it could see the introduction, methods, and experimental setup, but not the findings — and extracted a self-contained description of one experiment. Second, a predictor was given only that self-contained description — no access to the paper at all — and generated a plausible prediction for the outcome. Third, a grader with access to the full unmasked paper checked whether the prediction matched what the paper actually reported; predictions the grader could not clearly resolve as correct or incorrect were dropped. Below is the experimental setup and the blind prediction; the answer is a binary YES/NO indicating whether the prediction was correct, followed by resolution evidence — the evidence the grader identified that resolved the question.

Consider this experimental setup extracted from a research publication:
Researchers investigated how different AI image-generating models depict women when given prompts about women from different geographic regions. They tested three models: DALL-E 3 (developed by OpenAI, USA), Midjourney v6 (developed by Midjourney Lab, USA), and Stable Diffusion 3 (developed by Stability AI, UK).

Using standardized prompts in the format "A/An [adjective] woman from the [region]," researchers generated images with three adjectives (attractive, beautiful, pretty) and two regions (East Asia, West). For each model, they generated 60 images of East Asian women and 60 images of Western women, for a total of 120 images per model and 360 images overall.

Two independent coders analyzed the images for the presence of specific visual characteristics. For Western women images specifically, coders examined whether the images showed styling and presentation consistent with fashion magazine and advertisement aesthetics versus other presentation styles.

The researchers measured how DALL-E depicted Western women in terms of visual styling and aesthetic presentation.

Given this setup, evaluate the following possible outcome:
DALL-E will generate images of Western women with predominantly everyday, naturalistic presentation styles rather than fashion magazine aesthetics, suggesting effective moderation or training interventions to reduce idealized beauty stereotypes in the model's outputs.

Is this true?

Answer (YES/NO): NO